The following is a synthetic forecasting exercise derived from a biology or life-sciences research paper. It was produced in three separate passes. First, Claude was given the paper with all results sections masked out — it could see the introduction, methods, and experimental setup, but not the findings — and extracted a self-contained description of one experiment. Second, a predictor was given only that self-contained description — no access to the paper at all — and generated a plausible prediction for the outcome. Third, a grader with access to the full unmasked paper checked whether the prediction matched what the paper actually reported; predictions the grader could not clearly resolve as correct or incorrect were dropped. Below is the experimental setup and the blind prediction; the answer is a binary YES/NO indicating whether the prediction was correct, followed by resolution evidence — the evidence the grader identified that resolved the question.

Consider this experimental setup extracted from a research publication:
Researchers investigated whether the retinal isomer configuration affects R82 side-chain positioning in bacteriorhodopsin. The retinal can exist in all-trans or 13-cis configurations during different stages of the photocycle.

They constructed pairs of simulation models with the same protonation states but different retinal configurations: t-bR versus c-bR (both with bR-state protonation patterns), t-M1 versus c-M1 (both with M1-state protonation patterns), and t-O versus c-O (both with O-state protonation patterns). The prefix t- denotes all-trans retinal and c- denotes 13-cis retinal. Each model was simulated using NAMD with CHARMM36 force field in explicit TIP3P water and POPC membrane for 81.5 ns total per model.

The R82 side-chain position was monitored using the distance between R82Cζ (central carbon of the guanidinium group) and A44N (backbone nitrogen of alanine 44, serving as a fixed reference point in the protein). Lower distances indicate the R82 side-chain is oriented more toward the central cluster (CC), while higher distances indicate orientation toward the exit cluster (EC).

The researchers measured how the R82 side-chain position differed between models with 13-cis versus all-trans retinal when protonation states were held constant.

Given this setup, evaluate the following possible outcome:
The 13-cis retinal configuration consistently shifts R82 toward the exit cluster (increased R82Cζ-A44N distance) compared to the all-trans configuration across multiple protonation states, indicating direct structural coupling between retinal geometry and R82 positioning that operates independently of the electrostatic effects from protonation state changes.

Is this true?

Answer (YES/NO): YES